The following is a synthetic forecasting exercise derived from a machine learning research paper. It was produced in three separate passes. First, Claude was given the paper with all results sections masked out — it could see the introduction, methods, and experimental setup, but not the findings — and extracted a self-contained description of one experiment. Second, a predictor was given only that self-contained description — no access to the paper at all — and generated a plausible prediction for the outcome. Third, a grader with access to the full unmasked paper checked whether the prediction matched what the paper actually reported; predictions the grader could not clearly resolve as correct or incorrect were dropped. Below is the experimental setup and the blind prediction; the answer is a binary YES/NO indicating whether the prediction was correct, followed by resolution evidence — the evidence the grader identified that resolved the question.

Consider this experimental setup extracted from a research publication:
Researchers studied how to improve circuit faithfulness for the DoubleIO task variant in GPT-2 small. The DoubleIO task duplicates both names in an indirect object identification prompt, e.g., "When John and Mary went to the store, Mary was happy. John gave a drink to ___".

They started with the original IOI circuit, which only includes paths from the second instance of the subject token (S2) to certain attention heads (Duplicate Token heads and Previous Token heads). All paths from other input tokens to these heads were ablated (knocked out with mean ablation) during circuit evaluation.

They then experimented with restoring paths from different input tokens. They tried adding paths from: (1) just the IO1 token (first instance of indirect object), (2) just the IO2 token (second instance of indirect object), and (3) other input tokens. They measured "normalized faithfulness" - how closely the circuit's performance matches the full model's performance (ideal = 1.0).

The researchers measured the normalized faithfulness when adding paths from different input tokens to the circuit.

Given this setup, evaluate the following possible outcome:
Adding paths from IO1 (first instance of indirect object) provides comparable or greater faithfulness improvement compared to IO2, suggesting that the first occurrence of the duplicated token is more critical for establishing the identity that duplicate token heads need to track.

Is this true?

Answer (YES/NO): NO